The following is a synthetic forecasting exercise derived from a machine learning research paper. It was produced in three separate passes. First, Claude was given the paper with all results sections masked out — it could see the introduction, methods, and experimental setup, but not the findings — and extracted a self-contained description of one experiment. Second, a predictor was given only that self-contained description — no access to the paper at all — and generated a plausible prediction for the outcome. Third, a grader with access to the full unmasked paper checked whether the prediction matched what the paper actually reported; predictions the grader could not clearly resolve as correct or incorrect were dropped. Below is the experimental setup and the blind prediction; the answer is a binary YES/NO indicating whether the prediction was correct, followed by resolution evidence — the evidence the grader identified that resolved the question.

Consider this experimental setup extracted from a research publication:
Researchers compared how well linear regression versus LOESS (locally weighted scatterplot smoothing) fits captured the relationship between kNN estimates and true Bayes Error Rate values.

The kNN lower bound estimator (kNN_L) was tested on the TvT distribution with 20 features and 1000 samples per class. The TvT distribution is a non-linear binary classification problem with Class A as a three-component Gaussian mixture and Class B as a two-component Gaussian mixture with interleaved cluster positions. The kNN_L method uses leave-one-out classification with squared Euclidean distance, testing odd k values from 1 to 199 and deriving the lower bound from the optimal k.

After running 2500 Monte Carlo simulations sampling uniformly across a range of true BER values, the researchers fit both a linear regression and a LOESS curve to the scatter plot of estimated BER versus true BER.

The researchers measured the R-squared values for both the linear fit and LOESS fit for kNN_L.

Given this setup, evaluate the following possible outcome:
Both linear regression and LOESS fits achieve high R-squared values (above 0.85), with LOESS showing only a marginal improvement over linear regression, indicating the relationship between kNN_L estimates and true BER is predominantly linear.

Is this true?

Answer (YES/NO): NO